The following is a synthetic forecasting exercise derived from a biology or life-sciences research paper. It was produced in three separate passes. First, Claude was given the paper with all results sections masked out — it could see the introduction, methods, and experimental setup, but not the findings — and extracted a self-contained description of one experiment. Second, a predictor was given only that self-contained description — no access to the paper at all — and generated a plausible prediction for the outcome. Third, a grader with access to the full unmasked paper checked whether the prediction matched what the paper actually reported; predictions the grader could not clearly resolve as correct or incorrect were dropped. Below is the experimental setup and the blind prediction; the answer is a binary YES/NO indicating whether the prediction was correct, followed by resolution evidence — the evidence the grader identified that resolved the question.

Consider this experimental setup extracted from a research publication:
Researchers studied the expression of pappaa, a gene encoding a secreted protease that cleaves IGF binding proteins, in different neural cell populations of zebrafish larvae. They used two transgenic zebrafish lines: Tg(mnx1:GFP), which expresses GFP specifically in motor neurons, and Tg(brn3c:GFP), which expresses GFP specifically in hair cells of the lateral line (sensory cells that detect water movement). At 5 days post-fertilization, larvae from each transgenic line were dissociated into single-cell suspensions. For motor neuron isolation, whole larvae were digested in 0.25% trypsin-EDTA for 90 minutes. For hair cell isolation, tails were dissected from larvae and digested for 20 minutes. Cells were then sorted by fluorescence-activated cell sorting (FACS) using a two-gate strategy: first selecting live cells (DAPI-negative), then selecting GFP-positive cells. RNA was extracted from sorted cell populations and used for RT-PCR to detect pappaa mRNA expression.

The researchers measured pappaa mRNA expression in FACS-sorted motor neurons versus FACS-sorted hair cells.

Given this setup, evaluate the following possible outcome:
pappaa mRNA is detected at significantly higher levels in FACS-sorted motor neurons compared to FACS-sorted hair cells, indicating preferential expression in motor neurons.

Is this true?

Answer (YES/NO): NO